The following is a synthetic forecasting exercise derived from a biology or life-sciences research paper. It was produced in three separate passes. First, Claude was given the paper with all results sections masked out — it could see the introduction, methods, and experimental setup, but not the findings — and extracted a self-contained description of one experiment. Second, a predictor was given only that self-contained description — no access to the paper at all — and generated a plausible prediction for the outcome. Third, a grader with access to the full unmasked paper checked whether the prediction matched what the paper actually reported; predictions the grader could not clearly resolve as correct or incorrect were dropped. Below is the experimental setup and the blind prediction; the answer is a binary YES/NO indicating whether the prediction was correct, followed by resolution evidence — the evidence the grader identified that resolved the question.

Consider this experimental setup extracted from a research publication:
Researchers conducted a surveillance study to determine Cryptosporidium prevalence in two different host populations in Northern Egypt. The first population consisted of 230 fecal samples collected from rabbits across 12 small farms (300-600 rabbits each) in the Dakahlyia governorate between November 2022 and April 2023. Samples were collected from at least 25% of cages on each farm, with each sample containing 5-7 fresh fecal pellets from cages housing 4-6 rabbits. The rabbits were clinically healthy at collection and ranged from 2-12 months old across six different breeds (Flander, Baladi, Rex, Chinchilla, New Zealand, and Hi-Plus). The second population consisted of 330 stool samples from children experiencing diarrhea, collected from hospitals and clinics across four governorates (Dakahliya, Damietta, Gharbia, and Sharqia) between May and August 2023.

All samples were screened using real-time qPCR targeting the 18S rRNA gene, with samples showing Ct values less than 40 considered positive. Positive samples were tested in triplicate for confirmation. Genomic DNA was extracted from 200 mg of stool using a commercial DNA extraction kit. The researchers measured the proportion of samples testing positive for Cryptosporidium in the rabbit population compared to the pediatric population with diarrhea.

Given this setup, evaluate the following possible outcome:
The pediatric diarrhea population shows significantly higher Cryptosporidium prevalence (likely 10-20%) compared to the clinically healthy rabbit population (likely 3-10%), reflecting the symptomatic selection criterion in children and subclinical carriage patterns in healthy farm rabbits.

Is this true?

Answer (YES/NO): NO